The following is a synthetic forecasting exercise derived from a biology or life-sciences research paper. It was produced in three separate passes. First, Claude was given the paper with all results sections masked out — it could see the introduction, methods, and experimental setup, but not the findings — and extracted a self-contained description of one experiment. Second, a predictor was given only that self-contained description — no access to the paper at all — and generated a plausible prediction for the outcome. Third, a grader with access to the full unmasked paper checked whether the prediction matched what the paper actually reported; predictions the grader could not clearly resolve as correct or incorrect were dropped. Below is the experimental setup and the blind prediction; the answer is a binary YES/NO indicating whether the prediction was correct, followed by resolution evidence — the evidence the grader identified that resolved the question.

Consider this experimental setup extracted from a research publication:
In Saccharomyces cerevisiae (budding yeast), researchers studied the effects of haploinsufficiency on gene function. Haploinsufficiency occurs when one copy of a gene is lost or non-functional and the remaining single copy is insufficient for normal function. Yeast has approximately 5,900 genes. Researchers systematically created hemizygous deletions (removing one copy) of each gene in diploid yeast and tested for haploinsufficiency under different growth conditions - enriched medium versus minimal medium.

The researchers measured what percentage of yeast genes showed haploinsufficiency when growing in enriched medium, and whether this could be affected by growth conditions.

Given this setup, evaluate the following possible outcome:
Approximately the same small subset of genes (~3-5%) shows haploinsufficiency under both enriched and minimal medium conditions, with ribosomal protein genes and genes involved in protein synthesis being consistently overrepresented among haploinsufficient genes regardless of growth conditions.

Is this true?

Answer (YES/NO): NO